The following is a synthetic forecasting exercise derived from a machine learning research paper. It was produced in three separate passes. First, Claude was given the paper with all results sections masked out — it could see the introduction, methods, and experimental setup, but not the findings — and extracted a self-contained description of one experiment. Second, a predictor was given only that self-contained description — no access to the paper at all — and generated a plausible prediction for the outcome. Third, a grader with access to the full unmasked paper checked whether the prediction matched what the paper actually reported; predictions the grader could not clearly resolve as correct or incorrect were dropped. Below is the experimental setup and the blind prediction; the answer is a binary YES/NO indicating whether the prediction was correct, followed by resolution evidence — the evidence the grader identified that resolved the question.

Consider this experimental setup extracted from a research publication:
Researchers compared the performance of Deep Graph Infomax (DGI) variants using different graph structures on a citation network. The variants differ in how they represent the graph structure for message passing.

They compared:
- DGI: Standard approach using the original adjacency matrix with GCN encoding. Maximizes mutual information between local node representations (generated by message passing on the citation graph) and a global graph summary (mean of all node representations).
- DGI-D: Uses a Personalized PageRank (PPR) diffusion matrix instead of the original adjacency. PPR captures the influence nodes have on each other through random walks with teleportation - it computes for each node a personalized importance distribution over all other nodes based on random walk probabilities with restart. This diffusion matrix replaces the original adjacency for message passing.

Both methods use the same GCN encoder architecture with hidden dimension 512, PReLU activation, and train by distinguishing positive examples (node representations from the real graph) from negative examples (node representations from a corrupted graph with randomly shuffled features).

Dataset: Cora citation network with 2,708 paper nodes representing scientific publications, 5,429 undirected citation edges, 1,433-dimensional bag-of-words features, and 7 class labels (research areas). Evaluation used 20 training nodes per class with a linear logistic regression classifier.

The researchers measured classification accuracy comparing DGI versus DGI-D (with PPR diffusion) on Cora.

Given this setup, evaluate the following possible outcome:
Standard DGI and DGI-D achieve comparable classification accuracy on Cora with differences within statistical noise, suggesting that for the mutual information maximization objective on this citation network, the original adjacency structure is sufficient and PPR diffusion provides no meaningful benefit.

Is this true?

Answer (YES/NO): NO